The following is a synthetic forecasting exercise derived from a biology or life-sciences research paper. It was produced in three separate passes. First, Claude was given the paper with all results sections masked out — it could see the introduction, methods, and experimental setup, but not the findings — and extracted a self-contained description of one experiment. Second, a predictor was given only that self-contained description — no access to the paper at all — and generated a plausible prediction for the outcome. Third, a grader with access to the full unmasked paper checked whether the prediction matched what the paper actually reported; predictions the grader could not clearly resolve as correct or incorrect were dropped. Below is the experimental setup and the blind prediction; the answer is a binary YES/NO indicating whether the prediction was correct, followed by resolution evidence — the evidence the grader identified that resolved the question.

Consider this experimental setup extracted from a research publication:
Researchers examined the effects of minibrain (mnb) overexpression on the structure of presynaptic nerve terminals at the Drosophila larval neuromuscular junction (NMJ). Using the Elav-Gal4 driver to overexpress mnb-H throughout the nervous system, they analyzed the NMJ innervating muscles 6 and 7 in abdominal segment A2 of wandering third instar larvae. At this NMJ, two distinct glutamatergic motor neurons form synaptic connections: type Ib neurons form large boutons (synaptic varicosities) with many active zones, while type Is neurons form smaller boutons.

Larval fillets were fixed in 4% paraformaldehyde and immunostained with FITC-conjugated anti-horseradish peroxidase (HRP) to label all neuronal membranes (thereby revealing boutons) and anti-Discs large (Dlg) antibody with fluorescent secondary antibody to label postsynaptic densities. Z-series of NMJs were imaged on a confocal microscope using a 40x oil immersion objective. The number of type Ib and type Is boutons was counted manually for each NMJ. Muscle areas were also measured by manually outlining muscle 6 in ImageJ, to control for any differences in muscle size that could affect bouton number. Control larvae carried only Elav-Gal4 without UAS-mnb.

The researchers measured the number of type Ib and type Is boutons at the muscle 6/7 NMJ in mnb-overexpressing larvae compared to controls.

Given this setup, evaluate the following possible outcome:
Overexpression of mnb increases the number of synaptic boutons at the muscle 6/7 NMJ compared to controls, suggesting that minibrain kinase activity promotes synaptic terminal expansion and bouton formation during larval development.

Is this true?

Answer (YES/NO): NO